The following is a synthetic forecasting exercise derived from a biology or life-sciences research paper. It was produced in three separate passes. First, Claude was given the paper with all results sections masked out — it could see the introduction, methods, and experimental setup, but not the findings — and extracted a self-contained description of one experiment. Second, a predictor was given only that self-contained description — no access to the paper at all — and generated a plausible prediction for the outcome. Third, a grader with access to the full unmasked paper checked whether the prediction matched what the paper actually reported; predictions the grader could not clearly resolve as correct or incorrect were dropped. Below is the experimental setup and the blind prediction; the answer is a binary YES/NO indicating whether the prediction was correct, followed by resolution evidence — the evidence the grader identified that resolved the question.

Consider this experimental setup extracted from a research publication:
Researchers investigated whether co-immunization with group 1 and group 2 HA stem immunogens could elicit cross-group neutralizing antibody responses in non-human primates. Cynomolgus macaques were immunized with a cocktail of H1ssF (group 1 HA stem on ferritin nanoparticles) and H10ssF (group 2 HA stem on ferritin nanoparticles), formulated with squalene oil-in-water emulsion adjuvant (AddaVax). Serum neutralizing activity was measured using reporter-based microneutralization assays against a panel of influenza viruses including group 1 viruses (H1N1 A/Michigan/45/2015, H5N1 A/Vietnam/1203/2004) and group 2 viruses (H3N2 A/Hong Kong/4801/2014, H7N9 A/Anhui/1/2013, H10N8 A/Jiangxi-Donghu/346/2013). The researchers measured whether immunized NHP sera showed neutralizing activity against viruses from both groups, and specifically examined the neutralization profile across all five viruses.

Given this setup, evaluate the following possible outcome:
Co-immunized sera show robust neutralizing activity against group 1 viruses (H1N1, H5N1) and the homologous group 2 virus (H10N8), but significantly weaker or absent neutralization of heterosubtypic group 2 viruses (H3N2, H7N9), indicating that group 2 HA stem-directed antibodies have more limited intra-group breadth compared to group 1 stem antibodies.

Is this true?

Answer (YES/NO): NO